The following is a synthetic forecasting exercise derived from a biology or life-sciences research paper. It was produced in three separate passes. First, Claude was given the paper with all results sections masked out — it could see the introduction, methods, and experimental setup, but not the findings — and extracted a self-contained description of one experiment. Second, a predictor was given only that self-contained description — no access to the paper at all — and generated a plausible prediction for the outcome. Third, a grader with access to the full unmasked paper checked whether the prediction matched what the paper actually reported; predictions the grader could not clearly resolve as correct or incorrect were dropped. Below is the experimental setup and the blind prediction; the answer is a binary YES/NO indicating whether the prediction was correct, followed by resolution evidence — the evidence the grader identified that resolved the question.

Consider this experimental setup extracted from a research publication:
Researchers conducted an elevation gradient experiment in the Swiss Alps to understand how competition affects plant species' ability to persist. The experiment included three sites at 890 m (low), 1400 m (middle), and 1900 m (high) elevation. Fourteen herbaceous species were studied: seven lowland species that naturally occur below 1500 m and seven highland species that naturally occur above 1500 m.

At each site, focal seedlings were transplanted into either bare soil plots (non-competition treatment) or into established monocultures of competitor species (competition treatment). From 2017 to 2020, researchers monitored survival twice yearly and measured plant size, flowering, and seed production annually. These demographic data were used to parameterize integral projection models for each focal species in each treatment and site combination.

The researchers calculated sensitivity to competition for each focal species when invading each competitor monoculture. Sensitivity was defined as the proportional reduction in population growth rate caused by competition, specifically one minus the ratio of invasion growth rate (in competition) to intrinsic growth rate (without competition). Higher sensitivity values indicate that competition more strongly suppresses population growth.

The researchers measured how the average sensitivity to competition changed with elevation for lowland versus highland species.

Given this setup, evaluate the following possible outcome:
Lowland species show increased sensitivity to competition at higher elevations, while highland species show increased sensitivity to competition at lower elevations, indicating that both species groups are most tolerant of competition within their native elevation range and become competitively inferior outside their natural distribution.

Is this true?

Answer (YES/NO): YES